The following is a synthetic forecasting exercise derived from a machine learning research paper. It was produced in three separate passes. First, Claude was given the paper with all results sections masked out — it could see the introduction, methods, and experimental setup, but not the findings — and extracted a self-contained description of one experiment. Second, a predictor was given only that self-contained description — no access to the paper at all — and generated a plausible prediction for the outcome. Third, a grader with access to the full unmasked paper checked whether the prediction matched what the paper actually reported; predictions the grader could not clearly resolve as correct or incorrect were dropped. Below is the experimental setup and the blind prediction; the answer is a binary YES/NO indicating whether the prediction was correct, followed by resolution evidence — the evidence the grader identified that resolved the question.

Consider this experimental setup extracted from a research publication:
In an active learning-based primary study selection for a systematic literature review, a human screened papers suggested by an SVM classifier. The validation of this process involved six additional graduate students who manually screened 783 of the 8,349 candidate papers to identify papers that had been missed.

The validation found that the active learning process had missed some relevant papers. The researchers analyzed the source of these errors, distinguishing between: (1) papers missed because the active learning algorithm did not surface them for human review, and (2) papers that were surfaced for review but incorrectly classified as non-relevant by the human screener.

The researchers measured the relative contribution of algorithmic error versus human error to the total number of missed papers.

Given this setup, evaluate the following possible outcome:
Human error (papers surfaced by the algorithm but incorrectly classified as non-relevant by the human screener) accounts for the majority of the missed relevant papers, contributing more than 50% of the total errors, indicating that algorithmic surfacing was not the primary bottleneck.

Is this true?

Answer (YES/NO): NO